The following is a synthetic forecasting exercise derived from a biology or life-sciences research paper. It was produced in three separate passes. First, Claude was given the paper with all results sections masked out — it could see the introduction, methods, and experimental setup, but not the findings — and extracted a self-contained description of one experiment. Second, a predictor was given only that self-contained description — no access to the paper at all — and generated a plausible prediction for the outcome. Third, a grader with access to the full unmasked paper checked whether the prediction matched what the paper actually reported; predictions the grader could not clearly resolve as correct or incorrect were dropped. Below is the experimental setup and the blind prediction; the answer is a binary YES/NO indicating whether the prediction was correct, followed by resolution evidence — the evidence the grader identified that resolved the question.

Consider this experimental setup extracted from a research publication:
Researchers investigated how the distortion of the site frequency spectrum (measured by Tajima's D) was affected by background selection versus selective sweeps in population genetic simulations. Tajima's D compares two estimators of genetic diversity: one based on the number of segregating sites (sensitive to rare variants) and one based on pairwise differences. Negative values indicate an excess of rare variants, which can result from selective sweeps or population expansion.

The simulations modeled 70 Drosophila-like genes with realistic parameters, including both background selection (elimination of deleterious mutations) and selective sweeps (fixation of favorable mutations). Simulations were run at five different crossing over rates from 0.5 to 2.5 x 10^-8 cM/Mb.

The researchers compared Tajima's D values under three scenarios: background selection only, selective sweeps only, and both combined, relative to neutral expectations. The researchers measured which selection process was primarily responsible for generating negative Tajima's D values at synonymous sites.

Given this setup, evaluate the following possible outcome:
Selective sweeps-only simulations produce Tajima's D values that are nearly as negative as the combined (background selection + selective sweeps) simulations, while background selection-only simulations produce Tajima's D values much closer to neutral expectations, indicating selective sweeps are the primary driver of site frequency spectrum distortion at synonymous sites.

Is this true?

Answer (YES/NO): YES